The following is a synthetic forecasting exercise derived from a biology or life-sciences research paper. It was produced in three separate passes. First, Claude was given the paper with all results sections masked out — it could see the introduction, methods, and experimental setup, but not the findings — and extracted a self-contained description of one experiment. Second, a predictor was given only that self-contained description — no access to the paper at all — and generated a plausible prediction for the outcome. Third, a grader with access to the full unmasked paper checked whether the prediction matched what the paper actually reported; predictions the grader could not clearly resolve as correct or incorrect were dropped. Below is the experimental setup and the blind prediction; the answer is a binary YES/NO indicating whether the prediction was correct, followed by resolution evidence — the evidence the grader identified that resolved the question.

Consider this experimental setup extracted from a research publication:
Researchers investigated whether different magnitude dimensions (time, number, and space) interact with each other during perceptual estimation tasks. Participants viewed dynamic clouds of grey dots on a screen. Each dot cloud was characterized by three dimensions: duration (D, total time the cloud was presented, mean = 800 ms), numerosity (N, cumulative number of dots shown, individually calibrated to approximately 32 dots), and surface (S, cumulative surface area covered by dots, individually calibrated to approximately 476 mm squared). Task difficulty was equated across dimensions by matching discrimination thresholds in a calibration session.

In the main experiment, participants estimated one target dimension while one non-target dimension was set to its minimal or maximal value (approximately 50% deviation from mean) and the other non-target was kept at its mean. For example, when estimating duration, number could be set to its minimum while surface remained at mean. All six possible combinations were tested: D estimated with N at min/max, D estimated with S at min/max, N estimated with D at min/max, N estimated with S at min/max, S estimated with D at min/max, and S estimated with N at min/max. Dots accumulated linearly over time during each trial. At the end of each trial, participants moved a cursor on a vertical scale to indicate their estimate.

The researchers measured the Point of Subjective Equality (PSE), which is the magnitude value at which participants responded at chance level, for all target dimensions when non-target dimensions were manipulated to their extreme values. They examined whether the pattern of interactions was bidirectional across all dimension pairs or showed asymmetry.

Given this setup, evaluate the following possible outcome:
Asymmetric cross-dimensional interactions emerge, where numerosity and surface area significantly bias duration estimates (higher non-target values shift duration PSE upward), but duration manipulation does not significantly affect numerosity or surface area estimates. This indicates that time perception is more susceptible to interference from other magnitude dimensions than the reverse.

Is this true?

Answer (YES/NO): NO